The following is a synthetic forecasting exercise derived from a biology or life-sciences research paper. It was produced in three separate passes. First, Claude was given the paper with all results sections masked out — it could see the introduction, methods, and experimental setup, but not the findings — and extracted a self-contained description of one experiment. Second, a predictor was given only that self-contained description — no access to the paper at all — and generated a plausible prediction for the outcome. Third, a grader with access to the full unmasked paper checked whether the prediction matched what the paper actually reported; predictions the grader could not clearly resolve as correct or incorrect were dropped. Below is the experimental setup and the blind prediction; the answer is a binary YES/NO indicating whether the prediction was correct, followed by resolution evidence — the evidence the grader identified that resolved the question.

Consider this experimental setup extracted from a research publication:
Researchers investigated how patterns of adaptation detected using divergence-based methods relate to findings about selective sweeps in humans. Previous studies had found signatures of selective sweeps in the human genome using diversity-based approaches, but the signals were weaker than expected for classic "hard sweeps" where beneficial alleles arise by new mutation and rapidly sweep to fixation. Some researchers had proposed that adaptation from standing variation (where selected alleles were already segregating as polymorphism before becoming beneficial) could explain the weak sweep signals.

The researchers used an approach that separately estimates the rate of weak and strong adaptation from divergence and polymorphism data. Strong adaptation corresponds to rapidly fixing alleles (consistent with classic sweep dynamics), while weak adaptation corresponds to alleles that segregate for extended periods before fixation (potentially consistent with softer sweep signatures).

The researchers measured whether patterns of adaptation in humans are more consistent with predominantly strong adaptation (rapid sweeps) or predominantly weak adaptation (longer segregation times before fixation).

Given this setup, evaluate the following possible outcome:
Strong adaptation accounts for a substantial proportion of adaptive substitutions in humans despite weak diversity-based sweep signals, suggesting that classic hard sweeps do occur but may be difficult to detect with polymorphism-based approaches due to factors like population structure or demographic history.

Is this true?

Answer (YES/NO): NO